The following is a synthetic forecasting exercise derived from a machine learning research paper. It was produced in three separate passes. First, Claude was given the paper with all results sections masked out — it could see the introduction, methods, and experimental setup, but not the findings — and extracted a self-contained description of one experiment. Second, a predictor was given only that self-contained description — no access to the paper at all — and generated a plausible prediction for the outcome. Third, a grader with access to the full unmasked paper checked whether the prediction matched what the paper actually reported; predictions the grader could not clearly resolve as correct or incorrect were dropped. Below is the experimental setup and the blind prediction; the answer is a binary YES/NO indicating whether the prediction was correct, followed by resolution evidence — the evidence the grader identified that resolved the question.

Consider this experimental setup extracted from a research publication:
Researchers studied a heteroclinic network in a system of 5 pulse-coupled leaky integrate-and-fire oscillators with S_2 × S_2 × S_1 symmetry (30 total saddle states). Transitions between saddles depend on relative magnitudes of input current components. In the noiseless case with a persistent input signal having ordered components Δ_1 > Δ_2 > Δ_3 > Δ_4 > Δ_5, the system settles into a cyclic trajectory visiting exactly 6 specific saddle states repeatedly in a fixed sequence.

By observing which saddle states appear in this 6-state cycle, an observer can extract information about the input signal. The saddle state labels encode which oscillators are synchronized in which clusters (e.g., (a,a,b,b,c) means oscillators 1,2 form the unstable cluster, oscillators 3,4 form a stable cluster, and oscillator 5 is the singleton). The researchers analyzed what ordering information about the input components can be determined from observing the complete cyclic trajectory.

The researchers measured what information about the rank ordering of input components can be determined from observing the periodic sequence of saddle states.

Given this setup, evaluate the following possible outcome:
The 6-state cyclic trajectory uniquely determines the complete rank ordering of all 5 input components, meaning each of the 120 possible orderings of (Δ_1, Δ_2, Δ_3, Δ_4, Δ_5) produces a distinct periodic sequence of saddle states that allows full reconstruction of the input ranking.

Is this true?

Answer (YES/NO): NO